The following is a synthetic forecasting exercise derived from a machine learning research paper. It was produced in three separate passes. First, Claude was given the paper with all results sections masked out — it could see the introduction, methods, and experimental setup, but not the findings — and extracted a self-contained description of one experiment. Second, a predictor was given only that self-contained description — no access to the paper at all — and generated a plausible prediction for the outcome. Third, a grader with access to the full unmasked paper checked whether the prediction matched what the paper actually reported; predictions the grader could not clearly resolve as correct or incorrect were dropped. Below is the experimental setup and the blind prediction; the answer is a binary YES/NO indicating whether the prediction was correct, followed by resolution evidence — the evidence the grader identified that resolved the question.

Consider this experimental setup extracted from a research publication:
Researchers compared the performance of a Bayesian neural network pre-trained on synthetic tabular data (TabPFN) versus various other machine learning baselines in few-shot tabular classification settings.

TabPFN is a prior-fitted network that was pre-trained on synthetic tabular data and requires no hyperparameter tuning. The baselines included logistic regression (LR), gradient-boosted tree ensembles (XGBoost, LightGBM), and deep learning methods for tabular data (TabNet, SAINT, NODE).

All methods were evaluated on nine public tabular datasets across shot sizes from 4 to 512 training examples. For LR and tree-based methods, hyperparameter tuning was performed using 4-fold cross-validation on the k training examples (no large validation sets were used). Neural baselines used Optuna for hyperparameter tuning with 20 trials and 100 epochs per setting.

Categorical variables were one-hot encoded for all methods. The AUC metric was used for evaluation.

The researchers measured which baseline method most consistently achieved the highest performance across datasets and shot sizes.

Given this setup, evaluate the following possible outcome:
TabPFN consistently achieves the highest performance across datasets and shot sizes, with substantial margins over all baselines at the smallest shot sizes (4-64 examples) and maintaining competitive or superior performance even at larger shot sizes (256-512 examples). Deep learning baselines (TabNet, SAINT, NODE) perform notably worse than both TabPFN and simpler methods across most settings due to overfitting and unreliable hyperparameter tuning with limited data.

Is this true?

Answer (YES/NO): NO